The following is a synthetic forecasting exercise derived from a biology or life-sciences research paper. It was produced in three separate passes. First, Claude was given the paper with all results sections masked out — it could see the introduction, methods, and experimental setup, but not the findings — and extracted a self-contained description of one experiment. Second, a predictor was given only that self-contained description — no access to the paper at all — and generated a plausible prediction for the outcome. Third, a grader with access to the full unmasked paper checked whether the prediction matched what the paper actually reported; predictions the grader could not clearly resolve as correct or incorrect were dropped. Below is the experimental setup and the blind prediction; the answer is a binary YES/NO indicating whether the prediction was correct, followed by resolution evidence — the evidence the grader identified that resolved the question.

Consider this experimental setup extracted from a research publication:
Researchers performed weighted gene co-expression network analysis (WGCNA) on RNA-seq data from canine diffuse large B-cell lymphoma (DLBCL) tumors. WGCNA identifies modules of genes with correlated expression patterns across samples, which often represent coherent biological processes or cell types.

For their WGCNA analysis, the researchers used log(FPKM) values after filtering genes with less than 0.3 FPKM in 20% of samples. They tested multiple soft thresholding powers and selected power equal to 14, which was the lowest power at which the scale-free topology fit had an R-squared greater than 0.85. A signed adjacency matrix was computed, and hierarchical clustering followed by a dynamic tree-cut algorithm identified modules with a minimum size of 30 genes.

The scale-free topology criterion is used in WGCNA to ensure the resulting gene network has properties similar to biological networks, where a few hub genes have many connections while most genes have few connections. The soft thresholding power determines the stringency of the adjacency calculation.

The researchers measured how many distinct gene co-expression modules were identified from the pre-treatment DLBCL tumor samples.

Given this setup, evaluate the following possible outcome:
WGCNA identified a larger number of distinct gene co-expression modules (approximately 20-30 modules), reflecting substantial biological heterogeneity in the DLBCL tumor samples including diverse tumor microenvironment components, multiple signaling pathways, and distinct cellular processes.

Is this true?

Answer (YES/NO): NO